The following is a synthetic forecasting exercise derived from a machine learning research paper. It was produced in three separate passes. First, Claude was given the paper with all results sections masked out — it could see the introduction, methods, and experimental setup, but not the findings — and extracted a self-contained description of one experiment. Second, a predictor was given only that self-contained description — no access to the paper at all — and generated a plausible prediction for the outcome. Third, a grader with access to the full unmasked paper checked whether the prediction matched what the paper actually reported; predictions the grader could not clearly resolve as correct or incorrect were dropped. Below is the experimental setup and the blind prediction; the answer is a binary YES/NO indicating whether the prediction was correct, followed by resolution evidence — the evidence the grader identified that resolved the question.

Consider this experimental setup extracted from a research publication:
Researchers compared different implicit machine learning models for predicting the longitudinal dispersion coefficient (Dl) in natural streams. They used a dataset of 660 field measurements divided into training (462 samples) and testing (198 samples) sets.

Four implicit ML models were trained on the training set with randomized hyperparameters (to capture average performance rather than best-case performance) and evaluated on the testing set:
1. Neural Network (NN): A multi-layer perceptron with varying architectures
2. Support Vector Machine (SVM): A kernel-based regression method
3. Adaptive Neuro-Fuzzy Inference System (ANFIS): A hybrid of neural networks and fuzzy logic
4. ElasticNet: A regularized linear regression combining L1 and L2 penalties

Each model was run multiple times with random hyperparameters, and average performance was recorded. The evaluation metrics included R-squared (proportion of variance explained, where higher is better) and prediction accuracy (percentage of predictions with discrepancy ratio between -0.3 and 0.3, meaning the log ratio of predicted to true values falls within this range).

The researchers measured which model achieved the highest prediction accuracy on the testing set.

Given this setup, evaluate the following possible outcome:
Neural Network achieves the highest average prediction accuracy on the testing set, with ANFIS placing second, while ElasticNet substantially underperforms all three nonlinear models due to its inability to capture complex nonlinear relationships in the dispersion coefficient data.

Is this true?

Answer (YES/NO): NO